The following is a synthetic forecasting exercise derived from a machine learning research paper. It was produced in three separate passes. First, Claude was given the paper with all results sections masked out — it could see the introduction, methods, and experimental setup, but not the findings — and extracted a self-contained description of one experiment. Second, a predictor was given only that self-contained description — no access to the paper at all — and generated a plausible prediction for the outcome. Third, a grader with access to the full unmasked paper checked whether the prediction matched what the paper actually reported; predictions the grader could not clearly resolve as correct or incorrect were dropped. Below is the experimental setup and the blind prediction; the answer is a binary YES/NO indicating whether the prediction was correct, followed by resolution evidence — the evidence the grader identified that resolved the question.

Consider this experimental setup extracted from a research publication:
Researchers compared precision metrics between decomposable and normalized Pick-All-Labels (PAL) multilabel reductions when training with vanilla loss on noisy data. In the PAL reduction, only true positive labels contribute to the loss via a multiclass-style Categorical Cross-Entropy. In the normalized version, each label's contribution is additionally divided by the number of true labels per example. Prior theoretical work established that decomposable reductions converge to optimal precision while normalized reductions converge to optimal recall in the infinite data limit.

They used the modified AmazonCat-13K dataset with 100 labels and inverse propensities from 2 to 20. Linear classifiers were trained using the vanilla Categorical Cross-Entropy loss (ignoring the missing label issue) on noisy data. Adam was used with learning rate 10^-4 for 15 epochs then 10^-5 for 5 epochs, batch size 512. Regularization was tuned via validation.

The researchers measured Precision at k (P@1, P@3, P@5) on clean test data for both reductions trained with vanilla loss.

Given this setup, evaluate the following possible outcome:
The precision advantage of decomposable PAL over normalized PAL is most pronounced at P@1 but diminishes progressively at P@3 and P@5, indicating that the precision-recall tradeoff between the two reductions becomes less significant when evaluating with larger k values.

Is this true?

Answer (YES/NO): NO